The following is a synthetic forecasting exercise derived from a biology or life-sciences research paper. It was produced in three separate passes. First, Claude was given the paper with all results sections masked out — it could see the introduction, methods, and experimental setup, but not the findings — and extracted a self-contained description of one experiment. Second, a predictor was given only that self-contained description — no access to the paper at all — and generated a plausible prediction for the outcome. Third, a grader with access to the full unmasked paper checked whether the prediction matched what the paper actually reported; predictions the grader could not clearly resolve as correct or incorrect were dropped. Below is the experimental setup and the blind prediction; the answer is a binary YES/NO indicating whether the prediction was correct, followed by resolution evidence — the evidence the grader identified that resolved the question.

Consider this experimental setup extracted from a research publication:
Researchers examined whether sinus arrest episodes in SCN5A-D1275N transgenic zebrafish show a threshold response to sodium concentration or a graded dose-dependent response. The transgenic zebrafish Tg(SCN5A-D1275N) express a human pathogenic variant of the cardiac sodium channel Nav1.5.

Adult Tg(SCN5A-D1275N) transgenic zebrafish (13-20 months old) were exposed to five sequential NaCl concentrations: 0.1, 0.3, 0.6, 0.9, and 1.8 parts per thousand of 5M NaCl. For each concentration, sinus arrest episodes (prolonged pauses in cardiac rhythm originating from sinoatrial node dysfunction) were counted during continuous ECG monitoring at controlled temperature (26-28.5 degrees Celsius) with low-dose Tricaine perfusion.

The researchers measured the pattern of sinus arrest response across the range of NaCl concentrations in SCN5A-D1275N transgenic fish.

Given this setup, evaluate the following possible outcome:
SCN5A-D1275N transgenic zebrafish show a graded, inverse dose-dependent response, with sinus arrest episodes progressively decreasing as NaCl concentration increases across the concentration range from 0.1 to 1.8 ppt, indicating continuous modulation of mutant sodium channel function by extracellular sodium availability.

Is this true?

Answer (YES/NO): NO